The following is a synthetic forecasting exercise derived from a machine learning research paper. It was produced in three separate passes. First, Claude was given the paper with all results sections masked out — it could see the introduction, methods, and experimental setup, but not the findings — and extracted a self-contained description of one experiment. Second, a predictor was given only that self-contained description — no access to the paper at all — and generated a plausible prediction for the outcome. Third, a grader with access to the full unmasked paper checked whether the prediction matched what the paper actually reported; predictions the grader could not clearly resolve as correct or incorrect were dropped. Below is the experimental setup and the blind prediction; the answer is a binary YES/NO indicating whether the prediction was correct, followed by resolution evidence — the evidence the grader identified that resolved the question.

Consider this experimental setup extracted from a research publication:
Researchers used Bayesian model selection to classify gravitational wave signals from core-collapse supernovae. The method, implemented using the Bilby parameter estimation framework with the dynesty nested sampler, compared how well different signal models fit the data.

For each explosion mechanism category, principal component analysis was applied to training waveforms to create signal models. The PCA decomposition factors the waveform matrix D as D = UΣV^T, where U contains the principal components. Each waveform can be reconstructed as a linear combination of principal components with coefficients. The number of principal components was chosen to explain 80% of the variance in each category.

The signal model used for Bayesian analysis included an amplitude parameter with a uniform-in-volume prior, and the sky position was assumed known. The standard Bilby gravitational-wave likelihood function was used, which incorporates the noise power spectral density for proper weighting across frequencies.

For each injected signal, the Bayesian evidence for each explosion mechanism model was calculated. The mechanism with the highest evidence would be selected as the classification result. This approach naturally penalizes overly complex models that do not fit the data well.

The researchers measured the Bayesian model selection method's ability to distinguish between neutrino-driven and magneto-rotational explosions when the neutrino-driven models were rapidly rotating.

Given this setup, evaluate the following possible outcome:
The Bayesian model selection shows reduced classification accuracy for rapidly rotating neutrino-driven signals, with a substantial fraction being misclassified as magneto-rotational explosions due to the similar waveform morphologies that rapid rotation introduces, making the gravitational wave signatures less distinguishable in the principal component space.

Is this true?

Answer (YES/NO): NO